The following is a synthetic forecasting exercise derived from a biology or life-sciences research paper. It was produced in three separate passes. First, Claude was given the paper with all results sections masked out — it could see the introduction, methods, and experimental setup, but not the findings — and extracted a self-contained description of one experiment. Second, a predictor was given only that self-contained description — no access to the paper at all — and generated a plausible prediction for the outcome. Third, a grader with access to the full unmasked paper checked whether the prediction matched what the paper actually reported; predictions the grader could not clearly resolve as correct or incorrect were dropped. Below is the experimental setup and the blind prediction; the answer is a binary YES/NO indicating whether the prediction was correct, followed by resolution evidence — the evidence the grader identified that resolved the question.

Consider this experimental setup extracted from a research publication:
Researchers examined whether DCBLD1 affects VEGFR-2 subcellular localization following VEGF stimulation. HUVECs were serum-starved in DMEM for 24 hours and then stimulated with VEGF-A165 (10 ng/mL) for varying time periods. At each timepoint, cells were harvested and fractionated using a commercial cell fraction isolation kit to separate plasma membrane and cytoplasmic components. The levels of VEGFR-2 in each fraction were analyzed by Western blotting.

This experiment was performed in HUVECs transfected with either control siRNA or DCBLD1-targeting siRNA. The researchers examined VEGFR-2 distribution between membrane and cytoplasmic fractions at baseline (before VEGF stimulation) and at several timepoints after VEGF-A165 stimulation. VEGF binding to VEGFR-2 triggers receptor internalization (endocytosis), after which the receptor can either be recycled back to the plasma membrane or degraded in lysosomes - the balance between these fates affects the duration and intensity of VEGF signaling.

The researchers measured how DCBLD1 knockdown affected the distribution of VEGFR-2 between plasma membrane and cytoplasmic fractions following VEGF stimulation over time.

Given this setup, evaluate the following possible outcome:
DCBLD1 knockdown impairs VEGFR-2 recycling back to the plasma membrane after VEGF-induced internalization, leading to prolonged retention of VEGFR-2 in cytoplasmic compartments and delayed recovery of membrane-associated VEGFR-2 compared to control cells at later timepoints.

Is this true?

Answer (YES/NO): YES